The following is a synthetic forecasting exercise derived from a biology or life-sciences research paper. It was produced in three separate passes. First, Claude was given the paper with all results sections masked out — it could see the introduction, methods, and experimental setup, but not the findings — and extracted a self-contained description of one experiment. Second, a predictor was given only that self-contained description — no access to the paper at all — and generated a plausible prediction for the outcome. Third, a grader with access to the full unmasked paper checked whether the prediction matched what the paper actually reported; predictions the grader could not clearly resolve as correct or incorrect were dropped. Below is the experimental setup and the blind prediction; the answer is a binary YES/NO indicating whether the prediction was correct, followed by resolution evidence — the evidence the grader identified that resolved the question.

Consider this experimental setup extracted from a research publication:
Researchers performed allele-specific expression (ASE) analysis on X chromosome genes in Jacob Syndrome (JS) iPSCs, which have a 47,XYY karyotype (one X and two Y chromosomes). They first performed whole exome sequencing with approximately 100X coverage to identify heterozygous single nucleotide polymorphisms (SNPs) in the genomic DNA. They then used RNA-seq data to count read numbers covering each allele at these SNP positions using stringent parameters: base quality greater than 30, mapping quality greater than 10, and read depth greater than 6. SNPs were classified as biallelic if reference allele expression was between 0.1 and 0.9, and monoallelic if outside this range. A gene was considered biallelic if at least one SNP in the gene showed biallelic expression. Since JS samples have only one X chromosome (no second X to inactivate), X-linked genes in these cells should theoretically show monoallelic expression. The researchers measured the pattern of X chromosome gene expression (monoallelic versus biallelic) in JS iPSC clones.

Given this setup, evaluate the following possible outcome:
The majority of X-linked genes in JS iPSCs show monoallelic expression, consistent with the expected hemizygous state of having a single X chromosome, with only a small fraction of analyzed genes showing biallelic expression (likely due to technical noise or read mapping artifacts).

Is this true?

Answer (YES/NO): YES